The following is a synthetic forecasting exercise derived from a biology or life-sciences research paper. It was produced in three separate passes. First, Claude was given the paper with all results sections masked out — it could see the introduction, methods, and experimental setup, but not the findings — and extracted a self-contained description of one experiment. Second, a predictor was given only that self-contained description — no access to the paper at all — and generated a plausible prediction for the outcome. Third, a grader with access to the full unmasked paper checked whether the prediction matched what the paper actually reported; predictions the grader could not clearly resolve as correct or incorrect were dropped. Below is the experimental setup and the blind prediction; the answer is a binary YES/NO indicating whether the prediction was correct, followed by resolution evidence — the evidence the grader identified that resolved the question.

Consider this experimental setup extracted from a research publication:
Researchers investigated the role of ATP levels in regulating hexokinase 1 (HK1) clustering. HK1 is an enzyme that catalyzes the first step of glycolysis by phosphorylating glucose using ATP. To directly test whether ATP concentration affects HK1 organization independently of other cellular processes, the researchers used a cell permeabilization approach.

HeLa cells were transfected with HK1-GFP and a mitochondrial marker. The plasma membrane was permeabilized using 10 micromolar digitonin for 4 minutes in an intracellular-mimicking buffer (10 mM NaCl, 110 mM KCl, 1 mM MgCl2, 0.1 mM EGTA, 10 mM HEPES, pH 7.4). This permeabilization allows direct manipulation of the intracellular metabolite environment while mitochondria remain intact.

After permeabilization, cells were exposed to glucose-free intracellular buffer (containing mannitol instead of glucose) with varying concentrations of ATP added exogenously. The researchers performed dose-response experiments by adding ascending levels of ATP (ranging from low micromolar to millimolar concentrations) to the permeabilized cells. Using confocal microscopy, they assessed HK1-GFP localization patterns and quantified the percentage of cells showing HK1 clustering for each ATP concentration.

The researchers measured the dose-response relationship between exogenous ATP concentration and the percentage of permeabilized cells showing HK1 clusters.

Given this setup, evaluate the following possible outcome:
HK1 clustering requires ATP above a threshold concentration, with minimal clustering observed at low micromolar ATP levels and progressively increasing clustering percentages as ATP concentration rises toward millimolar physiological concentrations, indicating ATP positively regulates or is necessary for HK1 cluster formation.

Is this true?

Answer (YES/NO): NO